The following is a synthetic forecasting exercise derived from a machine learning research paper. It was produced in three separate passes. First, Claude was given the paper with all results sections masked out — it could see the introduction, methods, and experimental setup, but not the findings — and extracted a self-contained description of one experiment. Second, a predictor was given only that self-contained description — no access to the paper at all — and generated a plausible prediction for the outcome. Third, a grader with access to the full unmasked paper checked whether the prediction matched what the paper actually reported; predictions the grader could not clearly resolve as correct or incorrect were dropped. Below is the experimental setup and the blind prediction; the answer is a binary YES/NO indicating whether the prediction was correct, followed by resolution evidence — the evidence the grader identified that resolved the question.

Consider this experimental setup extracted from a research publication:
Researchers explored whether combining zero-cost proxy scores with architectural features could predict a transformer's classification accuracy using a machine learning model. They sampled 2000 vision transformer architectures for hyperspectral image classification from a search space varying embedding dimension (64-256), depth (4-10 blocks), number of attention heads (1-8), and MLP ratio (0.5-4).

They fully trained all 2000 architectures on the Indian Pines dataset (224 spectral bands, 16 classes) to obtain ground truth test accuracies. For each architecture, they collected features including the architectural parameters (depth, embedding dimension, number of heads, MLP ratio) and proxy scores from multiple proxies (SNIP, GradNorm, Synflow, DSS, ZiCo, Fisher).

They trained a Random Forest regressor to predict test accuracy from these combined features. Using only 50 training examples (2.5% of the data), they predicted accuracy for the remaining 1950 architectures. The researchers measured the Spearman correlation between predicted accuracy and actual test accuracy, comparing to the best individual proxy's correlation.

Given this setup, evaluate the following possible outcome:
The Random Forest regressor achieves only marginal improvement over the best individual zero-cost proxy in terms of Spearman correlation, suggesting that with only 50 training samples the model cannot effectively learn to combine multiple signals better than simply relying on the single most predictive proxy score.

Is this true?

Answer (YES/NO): NO